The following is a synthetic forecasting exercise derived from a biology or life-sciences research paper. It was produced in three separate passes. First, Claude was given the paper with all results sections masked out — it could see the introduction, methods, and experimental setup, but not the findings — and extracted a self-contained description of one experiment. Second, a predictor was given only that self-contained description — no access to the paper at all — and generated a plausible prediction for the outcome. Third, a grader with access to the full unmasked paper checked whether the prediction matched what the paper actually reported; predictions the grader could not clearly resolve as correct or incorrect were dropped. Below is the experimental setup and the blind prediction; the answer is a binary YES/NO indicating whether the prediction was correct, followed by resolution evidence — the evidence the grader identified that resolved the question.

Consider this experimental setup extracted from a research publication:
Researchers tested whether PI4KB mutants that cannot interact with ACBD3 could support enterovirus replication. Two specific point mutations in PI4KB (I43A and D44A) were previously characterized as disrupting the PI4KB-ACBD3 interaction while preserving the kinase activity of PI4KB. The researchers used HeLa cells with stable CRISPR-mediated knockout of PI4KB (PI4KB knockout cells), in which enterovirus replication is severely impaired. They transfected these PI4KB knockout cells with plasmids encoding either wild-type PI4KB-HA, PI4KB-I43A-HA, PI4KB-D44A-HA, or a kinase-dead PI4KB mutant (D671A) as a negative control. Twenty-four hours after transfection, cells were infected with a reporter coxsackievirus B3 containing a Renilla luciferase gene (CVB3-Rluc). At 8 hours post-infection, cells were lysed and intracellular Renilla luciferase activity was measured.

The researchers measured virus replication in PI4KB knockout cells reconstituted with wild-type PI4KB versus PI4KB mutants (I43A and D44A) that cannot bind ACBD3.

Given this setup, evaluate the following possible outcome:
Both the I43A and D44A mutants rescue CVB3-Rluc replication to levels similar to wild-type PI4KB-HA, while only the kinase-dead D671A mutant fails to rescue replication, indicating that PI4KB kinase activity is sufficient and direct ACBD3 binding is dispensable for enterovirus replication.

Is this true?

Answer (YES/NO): NO